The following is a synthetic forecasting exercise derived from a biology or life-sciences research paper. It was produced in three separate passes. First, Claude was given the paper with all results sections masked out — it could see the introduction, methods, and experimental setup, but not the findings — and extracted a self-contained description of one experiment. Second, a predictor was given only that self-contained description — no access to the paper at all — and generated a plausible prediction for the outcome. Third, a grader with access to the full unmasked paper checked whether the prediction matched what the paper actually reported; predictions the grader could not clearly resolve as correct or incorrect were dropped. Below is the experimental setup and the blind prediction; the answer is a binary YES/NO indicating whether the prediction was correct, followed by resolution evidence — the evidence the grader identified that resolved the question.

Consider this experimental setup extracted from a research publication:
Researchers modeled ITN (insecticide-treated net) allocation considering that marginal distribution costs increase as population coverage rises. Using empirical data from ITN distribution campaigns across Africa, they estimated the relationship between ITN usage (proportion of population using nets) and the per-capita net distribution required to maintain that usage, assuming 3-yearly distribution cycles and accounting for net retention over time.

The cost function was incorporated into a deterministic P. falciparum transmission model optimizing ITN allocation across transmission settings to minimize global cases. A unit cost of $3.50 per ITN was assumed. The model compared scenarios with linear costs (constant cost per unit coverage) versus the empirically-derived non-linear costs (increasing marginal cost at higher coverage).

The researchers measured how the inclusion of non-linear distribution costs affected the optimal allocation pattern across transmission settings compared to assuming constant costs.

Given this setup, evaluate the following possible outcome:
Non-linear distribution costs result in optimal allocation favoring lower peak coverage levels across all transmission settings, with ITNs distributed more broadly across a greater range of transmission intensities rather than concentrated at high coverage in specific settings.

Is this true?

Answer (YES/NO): NO